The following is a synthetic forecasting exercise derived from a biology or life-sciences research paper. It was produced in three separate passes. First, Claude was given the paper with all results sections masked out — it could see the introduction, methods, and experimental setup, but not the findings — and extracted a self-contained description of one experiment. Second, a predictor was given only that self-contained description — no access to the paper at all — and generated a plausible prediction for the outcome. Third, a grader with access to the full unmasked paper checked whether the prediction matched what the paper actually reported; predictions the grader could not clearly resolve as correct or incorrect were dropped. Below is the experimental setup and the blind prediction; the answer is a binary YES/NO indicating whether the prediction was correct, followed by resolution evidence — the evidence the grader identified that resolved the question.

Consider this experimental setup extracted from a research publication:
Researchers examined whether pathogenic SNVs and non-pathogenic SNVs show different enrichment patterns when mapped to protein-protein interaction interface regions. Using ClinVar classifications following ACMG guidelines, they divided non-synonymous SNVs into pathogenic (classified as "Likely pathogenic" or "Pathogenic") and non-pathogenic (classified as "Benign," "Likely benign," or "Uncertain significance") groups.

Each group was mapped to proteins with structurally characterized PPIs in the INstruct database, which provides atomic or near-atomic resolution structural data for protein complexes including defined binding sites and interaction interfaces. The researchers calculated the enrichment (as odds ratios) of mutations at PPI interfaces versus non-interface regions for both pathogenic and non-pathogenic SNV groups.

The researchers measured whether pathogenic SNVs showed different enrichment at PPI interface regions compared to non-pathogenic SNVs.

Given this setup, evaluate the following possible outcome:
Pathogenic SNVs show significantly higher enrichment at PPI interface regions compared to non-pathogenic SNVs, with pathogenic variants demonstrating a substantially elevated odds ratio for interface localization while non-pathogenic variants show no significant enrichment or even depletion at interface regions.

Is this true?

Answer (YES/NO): YES